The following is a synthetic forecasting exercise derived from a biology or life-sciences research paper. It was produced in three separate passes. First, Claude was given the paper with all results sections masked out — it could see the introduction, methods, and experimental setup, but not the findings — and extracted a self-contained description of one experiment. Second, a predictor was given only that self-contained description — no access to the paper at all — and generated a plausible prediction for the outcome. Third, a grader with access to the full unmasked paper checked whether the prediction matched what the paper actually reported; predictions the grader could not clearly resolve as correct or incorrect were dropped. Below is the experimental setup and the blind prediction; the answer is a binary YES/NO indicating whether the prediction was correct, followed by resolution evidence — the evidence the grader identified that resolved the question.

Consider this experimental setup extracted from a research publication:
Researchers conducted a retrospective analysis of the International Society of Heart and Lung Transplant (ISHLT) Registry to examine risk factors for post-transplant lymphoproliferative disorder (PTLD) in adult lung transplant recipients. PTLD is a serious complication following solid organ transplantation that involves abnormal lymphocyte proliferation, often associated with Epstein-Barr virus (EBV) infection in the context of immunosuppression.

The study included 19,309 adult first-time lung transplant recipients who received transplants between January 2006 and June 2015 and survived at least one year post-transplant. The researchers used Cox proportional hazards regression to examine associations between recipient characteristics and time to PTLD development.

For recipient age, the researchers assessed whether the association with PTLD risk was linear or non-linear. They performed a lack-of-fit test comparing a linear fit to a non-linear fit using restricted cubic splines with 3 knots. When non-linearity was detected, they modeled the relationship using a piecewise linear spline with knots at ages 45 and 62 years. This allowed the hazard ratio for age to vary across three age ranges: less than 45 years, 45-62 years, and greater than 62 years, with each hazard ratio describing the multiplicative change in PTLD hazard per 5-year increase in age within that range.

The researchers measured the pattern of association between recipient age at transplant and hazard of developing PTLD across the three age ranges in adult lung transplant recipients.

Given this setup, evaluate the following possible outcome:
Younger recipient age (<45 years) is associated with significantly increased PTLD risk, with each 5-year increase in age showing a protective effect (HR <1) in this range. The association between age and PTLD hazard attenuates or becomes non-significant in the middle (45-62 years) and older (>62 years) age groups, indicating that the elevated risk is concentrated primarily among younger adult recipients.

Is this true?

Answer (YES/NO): NO